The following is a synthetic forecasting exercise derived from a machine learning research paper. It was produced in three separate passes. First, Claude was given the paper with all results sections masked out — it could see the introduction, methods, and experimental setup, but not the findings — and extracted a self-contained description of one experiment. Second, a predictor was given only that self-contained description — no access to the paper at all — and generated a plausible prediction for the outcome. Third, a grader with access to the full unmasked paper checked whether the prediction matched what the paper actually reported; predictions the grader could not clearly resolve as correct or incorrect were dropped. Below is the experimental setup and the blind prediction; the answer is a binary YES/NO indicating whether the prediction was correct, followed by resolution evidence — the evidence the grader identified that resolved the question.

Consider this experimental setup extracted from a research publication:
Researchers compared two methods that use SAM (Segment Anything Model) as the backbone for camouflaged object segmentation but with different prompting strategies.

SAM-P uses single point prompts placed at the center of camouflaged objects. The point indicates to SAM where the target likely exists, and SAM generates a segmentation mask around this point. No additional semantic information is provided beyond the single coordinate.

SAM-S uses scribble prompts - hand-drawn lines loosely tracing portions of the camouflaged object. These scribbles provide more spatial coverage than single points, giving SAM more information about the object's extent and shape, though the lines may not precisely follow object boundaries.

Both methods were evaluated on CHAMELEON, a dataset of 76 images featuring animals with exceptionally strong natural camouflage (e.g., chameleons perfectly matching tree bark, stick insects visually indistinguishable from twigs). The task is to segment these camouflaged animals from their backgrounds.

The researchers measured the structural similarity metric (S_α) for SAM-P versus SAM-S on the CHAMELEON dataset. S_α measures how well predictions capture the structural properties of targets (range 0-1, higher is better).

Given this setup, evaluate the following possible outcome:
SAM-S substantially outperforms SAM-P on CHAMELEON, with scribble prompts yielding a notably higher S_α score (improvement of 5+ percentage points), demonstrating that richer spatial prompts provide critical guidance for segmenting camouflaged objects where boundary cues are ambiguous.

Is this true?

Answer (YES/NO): NO